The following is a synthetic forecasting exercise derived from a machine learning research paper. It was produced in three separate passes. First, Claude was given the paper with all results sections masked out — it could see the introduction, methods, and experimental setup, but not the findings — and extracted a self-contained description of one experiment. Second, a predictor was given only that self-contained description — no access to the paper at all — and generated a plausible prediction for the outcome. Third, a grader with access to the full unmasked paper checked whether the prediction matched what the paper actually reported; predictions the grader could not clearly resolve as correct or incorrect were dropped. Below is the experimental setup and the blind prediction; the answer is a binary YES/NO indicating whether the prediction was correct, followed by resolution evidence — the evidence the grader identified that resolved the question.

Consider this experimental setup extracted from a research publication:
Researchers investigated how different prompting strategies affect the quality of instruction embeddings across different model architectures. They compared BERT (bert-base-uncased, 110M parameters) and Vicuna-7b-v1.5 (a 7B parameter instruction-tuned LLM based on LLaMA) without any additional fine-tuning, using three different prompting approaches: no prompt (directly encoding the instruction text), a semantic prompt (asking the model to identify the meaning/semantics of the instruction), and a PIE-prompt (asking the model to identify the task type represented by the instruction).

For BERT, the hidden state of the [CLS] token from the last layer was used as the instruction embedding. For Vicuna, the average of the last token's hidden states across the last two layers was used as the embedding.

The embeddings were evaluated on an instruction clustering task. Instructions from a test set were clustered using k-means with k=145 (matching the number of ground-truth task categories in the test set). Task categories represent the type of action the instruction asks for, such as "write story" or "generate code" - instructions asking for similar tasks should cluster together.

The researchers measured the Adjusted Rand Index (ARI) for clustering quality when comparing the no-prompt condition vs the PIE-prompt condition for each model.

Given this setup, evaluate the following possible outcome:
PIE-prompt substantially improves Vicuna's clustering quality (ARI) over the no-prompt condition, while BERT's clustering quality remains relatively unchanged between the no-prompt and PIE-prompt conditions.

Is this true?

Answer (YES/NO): NO